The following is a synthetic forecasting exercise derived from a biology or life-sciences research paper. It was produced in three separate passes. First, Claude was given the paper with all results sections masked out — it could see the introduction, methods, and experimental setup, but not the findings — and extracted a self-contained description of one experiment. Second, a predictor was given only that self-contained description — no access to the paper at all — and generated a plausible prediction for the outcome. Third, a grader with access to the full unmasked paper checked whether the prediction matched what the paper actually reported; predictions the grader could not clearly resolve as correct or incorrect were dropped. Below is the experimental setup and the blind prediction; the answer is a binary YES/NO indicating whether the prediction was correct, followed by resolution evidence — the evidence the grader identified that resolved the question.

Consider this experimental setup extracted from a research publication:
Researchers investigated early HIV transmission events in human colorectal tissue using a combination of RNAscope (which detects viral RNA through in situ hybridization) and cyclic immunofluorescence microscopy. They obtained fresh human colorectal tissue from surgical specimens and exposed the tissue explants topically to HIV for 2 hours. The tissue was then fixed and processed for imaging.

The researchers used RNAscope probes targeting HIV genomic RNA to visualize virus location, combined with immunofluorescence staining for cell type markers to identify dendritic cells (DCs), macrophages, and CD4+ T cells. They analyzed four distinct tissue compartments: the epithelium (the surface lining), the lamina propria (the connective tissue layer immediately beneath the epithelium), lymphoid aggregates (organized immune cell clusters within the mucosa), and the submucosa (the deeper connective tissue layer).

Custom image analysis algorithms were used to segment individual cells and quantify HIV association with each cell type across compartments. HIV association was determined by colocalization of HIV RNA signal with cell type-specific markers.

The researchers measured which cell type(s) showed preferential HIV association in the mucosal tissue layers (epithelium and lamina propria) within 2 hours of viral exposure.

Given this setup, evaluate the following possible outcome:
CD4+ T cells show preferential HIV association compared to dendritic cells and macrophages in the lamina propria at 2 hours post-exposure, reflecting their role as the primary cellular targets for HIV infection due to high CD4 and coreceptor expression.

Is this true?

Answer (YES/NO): NO